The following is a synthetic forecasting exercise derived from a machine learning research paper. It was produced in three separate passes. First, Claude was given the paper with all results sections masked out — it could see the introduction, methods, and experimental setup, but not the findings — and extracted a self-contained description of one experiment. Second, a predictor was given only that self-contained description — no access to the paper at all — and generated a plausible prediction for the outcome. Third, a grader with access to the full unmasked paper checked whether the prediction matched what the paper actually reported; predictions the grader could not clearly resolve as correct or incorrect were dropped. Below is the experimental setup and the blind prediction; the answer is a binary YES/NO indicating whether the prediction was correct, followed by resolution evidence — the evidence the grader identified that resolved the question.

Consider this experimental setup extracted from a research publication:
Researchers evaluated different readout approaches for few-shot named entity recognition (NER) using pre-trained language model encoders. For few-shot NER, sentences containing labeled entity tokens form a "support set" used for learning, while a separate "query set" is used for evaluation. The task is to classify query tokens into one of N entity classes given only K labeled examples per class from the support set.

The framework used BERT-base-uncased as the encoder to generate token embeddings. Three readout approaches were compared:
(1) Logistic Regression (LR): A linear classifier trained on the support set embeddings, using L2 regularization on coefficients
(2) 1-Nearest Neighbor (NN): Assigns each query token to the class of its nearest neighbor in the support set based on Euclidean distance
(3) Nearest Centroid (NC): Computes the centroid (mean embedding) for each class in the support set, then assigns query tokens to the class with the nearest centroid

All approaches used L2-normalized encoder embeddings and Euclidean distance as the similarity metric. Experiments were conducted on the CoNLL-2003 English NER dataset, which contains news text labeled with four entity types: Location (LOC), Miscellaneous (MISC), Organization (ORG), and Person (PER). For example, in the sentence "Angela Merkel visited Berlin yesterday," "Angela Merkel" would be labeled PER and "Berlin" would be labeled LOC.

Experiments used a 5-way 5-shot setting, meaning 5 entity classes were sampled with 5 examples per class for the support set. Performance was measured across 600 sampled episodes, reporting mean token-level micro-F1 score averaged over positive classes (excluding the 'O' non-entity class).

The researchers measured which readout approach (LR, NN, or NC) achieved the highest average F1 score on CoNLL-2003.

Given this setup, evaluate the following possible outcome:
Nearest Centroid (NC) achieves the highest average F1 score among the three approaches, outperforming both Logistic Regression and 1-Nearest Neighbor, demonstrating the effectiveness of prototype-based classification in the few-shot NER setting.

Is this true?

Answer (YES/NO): NO